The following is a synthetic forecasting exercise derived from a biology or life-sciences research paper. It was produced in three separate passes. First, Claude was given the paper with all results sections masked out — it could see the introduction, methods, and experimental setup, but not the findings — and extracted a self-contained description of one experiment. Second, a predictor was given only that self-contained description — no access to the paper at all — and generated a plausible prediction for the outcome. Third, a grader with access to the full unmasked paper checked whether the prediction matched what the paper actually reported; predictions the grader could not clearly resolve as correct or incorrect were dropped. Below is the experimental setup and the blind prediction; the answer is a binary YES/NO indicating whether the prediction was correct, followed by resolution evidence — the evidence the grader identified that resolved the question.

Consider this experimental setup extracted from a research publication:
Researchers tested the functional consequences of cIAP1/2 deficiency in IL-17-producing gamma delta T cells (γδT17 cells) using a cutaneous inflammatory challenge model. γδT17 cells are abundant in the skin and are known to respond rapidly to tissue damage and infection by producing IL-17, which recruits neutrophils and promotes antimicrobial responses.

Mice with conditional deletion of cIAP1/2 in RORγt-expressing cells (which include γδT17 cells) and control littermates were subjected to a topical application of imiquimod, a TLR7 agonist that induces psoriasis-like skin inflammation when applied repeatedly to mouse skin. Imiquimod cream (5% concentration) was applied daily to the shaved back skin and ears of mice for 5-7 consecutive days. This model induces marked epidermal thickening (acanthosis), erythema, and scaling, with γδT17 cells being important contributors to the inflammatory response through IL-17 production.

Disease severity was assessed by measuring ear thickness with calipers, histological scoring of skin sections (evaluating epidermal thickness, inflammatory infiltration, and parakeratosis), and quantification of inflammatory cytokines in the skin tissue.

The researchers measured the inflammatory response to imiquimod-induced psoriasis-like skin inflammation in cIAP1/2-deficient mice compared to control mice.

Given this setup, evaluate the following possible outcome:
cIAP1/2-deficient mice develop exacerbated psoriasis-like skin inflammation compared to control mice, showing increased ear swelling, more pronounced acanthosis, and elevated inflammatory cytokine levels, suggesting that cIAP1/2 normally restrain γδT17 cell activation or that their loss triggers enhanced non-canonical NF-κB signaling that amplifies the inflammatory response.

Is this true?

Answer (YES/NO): NO